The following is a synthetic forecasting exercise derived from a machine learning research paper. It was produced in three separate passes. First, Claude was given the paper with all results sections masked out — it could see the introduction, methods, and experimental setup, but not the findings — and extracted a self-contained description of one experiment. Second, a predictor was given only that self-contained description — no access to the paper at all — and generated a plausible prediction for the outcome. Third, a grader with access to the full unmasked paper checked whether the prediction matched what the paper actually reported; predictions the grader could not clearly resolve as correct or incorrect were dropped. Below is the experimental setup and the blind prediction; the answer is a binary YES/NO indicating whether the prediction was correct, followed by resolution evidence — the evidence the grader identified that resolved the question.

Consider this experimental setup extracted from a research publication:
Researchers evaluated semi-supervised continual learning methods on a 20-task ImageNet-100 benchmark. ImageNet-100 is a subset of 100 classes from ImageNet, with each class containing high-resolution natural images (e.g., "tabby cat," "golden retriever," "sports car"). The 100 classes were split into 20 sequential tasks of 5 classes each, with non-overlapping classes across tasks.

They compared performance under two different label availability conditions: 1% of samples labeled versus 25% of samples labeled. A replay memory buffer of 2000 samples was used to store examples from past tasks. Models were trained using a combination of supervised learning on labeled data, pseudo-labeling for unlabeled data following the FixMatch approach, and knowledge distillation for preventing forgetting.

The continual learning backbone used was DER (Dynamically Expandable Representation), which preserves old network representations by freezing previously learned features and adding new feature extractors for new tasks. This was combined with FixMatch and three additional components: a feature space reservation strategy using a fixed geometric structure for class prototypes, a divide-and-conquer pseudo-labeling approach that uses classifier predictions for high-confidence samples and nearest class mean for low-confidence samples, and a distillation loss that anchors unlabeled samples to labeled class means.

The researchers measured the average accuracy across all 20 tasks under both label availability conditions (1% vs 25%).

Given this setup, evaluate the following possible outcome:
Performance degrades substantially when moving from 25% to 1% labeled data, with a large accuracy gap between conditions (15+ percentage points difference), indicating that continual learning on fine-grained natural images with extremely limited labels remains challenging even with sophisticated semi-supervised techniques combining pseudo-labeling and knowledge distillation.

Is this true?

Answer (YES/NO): YES